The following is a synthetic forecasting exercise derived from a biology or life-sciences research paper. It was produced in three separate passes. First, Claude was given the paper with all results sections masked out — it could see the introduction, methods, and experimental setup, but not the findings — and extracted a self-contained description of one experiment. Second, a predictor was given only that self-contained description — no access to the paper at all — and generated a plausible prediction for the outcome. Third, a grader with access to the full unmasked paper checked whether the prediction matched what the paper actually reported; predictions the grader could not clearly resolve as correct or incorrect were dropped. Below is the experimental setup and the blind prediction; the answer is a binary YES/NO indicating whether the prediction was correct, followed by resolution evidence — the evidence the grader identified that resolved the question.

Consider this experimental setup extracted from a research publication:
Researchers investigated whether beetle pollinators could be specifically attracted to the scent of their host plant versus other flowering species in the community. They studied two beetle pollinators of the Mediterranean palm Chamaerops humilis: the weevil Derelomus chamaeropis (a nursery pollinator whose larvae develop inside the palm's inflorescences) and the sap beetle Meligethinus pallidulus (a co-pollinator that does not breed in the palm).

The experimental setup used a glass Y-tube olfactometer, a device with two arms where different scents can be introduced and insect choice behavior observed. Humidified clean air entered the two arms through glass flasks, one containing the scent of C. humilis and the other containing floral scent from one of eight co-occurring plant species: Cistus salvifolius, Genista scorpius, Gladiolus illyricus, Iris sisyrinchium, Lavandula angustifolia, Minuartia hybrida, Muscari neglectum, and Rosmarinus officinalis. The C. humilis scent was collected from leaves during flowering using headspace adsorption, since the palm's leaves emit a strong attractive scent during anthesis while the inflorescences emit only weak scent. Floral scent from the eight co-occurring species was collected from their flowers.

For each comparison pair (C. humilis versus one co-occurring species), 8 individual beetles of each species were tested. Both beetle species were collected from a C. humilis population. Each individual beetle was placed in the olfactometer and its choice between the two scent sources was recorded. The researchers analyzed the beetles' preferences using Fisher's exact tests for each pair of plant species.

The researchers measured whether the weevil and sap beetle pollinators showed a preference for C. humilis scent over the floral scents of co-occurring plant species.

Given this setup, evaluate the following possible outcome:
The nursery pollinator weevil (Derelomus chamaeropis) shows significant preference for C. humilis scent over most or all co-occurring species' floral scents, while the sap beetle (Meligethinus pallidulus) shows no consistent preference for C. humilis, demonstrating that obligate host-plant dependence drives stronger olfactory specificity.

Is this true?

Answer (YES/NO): NO